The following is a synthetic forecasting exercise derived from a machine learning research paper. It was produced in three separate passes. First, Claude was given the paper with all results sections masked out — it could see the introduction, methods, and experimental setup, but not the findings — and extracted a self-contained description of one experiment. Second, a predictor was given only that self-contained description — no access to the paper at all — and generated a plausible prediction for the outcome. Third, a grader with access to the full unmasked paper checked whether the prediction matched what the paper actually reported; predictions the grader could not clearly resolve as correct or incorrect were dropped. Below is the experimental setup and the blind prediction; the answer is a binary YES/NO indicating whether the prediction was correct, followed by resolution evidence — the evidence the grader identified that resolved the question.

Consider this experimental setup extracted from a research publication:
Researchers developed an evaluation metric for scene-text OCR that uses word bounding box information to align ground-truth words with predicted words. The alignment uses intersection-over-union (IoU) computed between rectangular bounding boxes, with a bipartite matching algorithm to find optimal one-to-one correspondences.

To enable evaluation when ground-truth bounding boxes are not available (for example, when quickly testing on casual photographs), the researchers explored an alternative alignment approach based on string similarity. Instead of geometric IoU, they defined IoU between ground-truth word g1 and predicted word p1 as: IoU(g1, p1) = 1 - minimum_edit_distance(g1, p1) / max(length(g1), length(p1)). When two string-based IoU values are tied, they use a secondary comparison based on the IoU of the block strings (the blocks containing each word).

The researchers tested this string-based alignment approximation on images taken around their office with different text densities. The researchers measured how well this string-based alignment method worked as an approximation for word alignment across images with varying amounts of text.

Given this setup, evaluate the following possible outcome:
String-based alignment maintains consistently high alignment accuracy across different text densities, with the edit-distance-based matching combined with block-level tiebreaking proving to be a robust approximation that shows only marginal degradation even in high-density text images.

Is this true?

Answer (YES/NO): NO